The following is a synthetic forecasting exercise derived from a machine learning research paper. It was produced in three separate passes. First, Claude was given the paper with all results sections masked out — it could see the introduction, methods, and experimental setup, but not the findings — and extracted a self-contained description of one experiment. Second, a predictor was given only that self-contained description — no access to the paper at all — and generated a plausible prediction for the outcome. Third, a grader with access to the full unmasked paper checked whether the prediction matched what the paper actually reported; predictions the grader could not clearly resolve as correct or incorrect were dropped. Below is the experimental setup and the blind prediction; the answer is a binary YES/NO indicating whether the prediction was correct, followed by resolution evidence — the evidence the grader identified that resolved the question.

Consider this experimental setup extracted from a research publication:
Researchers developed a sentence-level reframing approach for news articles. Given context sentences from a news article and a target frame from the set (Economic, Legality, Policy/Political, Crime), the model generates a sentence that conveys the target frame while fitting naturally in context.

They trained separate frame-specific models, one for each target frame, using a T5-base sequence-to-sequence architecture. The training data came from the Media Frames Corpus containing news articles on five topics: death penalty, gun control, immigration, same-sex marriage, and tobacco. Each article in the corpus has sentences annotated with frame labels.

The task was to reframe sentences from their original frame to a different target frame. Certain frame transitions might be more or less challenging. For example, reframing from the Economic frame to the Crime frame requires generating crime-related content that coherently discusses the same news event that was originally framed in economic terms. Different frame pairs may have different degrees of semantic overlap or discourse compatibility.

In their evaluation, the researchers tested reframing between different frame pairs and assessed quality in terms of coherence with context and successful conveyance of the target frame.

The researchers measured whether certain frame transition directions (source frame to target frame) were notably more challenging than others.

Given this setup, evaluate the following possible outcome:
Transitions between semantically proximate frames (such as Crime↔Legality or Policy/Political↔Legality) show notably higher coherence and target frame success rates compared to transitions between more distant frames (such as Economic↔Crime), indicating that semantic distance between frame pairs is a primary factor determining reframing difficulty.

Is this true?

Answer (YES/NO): NO